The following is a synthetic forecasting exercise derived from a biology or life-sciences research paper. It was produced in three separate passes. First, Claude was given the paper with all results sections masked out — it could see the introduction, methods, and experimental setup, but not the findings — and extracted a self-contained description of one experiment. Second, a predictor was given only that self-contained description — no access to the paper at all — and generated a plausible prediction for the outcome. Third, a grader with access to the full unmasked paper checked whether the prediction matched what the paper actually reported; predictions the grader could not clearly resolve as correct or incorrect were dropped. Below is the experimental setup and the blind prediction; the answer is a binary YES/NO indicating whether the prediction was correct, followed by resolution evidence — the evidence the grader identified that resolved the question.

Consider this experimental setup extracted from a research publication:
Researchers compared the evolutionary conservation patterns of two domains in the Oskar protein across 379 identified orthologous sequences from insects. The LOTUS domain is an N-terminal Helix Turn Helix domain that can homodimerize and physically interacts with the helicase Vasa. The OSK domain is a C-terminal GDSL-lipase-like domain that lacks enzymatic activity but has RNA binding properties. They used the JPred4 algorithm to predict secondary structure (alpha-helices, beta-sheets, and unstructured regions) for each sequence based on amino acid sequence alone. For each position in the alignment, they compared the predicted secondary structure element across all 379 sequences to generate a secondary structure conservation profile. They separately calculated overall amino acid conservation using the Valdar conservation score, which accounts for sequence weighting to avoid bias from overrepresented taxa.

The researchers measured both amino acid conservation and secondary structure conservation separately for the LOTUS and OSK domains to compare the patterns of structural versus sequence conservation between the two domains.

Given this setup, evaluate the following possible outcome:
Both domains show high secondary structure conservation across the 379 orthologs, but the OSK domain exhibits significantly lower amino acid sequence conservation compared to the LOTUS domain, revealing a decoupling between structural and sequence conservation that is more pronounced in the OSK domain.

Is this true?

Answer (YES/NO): NO